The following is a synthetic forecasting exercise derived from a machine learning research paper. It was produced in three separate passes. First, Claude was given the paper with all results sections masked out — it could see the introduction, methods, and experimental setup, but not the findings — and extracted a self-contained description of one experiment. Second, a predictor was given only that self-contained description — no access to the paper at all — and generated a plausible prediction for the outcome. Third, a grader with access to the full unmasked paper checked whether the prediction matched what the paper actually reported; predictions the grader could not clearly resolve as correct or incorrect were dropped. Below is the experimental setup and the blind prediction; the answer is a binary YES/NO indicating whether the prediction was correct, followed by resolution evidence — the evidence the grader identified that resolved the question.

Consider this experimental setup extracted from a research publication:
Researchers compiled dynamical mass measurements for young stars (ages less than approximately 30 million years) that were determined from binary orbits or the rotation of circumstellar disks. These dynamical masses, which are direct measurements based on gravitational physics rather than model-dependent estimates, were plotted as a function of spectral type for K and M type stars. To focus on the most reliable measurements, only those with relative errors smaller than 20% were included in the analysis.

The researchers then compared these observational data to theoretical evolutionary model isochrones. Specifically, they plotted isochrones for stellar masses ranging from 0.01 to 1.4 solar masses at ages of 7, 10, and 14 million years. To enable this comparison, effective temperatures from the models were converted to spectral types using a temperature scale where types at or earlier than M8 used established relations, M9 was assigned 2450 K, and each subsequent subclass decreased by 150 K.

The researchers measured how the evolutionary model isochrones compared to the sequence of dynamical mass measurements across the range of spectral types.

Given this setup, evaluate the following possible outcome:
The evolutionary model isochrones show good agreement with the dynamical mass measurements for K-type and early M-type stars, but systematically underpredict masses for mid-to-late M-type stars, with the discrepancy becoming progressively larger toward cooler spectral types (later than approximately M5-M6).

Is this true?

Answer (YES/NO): NO